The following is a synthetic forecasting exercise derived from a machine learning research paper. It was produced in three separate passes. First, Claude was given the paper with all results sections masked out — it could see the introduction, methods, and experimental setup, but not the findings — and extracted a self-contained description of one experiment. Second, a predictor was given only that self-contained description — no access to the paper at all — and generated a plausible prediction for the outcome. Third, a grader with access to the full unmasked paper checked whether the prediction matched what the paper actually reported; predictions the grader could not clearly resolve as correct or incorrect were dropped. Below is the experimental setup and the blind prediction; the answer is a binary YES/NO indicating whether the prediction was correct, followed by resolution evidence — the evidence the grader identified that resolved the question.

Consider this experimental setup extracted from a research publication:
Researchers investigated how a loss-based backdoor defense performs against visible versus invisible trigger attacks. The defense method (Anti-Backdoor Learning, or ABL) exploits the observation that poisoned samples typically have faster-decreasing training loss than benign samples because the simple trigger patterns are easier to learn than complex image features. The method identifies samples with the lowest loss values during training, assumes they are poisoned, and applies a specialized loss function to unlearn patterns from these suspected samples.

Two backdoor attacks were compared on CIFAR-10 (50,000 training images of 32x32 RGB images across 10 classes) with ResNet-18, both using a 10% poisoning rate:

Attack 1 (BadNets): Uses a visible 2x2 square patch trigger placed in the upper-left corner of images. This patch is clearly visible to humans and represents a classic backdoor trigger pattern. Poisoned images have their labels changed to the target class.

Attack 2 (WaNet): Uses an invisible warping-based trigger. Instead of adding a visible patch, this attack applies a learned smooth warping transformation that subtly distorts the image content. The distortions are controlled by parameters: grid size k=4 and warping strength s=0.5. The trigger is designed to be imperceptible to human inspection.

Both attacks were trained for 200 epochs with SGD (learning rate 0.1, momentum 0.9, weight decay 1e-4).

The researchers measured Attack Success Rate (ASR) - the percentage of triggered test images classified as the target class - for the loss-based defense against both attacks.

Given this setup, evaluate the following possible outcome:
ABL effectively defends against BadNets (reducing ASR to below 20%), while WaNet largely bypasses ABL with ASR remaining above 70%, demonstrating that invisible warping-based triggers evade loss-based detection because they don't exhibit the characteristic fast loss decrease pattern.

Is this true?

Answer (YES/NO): NO